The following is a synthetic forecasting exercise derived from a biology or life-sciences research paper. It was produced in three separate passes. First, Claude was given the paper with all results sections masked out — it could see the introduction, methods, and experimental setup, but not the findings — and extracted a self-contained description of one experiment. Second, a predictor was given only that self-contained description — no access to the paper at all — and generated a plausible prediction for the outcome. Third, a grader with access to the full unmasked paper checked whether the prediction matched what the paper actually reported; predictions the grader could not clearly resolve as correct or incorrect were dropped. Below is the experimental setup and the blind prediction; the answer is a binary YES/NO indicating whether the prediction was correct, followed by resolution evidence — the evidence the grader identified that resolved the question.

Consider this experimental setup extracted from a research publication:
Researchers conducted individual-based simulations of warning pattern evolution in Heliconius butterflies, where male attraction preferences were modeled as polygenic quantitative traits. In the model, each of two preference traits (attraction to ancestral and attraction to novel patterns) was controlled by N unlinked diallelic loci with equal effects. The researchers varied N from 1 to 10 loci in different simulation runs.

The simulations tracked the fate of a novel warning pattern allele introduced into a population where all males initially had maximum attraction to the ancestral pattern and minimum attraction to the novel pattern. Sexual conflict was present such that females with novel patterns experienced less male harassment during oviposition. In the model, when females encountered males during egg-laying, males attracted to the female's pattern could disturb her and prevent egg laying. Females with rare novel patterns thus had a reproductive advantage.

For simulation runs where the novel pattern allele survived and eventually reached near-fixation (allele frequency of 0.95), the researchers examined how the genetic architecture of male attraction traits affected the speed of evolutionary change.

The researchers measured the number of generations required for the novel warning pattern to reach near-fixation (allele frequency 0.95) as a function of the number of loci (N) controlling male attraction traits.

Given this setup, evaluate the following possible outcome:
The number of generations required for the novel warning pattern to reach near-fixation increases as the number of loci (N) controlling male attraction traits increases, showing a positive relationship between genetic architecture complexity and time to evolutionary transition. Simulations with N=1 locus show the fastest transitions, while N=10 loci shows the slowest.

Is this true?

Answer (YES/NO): NO